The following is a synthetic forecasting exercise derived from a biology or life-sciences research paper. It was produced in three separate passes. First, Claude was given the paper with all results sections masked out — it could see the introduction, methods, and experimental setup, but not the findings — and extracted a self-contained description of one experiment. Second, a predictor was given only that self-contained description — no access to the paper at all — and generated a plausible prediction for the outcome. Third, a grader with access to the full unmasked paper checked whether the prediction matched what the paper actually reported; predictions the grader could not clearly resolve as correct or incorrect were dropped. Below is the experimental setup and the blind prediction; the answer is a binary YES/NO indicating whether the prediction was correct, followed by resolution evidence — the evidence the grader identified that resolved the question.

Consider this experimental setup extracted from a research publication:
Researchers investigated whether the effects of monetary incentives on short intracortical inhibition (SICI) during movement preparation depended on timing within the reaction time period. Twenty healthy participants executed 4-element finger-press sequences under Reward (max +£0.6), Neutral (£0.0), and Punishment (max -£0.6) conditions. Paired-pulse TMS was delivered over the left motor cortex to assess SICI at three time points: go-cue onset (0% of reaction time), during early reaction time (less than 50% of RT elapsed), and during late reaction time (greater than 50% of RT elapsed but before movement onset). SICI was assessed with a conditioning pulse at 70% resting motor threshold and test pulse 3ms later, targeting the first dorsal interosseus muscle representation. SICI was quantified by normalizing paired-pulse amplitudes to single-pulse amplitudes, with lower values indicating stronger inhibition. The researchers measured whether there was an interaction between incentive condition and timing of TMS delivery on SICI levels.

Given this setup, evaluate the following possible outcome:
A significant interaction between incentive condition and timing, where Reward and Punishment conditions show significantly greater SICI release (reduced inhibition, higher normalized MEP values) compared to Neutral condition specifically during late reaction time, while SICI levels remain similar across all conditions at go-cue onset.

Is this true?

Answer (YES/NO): NO